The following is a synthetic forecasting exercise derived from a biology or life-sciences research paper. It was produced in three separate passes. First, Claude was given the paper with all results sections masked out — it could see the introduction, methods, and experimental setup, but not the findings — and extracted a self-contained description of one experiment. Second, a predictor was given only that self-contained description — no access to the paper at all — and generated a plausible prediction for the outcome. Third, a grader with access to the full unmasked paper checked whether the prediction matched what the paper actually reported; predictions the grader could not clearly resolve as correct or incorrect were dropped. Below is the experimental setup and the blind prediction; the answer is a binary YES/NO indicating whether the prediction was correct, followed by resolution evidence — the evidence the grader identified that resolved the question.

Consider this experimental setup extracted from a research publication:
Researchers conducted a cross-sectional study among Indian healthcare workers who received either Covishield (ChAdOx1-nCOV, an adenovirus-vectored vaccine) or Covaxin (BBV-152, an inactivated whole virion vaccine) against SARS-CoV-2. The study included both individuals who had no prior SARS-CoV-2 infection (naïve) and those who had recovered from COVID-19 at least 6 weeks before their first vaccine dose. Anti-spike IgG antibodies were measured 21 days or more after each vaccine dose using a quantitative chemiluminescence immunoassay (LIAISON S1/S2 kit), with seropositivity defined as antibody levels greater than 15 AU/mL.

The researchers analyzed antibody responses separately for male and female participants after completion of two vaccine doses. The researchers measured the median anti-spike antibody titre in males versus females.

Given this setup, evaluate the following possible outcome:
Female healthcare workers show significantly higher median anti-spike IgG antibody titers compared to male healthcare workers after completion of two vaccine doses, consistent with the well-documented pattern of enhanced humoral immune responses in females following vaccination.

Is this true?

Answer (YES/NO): YES